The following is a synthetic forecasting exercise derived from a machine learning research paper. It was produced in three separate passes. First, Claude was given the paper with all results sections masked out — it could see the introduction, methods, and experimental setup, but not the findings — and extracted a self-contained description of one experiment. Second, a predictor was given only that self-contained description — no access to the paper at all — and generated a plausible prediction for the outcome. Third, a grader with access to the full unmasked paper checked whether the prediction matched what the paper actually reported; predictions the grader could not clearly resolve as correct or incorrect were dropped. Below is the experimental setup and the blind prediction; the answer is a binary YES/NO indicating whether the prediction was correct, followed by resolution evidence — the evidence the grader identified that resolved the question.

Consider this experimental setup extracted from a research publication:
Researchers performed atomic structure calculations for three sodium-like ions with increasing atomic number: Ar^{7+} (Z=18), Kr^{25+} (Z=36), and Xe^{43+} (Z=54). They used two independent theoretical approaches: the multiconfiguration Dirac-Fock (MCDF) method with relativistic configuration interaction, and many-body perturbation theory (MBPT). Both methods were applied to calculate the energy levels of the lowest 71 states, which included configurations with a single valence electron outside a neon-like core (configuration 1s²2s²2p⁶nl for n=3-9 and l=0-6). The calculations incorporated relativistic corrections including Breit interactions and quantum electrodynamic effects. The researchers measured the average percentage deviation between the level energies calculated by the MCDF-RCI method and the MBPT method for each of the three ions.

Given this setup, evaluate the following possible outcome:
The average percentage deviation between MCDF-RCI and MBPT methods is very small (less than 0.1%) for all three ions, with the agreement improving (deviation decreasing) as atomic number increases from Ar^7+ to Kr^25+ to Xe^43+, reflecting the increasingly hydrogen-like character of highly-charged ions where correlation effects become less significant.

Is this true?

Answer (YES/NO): NO